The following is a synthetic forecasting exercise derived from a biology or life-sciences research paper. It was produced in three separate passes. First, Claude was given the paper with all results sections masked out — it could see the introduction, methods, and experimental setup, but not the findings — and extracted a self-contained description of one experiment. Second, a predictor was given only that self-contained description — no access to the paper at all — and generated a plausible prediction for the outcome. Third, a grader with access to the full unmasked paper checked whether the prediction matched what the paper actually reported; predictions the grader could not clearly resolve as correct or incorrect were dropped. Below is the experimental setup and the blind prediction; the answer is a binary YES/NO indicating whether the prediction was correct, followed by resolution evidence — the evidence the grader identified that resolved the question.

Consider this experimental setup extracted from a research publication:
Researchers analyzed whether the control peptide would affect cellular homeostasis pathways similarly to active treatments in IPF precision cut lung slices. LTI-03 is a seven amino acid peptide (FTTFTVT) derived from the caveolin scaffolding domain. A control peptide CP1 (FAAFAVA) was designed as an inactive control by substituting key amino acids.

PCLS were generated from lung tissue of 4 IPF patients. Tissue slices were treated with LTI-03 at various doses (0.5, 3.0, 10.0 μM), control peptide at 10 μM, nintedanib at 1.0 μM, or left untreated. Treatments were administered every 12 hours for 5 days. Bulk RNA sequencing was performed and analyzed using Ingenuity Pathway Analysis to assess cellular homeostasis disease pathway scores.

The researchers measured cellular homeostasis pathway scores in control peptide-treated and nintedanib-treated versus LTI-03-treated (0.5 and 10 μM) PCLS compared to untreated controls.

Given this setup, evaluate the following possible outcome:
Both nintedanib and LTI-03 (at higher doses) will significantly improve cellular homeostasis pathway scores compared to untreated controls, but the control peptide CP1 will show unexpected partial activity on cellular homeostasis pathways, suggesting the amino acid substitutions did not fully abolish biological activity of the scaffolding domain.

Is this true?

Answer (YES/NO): NO